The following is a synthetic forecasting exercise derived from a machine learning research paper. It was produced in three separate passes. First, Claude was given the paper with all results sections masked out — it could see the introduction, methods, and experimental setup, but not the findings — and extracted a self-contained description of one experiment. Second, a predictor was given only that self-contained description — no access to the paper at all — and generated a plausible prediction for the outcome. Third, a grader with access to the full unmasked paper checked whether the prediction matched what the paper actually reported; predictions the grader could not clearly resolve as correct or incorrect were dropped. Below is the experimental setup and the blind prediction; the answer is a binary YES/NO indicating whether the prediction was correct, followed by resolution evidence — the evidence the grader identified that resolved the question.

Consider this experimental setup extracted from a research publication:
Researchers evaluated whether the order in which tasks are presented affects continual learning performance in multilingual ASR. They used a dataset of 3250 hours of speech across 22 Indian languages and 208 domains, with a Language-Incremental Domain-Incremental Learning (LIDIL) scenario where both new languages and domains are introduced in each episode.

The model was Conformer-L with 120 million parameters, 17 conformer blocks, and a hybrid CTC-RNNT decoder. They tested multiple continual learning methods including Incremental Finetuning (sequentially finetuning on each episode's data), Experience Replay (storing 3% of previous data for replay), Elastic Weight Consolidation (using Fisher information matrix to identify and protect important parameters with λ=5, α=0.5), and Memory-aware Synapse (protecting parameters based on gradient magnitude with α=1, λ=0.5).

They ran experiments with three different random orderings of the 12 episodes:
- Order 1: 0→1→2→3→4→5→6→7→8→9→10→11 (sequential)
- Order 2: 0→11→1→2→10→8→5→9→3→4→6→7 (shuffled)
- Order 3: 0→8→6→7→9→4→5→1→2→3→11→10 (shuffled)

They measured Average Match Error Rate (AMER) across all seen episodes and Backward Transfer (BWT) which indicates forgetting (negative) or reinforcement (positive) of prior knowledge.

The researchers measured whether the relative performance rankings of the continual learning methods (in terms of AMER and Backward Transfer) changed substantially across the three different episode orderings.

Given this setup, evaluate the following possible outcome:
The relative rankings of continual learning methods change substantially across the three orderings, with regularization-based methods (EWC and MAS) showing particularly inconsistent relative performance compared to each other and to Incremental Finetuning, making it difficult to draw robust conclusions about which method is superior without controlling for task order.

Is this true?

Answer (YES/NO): NO